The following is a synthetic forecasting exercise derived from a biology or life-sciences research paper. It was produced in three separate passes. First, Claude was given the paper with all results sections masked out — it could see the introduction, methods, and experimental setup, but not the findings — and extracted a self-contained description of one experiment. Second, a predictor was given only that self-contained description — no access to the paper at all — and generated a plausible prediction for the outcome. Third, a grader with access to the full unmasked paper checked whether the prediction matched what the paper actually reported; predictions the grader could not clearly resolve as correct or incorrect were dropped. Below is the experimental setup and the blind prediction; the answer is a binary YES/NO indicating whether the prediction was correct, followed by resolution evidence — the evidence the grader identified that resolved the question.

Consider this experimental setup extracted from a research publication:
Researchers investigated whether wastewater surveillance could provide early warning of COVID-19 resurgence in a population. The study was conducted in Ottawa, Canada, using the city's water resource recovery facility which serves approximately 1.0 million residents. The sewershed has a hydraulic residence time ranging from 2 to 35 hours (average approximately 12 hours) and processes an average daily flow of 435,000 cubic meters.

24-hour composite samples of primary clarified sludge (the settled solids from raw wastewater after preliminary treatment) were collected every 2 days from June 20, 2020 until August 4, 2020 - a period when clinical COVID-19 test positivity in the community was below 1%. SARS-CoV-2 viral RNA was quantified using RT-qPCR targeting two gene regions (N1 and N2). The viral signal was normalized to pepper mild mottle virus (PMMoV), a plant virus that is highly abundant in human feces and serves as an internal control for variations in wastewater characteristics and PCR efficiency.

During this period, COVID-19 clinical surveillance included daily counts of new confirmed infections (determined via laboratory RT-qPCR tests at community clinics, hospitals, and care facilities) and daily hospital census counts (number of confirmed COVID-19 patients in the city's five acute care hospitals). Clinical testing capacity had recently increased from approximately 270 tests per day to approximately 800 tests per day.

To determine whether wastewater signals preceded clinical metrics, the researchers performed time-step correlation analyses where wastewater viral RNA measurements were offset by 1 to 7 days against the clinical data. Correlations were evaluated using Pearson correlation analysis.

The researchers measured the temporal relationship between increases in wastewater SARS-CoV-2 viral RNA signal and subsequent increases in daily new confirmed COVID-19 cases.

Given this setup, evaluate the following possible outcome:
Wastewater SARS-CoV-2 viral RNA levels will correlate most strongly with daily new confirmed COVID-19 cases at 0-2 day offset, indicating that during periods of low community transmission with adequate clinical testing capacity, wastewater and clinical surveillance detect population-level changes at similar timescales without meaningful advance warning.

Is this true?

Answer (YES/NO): NO